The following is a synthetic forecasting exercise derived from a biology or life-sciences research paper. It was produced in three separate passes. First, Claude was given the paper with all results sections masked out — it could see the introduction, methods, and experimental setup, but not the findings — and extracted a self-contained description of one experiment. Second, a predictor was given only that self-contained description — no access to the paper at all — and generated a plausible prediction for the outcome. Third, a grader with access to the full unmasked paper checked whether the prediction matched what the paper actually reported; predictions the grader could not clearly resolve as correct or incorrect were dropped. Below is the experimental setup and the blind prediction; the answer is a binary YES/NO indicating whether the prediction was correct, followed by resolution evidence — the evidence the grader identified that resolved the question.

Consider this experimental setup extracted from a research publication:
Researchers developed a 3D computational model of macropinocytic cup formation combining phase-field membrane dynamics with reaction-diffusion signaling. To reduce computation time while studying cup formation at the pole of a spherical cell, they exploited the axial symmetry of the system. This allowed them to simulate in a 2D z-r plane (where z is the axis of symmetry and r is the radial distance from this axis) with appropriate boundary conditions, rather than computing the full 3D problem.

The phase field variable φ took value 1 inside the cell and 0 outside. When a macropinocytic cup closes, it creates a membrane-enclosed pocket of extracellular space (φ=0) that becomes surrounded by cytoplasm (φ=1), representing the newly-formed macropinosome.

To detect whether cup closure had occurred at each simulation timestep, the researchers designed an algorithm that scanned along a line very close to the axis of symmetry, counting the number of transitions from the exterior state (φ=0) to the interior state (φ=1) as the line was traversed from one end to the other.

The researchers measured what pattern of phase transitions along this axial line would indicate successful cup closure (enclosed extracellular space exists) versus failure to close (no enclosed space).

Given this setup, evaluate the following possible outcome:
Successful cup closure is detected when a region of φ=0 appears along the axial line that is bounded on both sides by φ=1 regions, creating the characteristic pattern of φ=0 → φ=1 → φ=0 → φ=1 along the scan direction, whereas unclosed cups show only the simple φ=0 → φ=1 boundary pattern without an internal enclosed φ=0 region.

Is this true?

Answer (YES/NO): NO